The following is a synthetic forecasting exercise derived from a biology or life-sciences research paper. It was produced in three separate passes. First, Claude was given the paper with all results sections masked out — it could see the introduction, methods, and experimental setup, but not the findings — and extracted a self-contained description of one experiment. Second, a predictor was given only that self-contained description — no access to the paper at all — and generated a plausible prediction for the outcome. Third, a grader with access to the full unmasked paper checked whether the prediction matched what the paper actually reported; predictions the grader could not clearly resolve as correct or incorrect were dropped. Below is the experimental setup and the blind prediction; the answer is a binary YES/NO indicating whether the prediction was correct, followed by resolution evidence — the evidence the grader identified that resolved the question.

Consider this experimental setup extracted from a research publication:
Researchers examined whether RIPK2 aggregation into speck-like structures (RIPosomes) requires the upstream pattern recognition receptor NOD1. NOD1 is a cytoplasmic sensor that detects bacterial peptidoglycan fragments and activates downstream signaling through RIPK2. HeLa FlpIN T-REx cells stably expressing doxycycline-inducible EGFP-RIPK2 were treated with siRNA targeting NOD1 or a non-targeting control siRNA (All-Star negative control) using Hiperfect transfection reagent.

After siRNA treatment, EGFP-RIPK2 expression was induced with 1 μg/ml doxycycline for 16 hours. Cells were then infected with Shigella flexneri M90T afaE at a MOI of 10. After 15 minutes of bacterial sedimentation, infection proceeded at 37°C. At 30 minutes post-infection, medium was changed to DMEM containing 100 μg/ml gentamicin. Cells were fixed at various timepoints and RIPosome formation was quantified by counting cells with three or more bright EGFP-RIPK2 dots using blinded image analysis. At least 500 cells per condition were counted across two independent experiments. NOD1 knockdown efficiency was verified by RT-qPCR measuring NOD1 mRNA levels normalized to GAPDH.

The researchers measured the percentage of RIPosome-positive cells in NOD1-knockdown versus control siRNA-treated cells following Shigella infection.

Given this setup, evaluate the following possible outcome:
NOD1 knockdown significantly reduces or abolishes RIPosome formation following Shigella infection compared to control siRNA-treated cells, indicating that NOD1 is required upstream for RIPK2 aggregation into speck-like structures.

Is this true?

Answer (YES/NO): YES